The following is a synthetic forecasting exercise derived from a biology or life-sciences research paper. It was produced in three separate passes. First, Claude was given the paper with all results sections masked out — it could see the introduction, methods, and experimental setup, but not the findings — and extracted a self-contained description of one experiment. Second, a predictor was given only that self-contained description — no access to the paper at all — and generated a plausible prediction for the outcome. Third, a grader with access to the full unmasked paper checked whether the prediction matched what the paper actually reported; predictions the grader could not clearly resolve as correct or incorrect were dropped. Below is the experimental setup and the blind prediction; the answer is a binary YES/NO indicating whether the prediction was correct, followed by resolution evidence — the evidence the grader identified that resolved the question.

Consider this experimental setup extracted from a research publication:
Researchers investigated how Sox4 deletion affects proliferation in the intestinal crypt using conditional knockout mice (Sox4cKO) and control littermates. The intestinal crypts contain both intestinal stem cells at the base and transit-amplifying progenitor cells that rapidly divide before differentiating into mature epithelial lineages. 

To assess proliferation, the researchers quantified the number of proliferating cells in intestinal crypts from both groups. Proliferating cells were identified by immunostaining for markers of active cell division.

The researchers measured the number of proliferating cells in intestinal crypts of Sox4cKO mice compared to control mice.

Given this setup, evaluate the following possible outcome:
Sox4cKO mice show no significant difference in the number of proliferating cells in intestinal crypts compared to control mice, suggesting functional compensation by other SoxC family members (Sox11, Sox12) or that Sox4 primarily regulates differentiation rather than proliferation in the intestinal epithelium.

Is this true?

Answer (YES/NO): NO